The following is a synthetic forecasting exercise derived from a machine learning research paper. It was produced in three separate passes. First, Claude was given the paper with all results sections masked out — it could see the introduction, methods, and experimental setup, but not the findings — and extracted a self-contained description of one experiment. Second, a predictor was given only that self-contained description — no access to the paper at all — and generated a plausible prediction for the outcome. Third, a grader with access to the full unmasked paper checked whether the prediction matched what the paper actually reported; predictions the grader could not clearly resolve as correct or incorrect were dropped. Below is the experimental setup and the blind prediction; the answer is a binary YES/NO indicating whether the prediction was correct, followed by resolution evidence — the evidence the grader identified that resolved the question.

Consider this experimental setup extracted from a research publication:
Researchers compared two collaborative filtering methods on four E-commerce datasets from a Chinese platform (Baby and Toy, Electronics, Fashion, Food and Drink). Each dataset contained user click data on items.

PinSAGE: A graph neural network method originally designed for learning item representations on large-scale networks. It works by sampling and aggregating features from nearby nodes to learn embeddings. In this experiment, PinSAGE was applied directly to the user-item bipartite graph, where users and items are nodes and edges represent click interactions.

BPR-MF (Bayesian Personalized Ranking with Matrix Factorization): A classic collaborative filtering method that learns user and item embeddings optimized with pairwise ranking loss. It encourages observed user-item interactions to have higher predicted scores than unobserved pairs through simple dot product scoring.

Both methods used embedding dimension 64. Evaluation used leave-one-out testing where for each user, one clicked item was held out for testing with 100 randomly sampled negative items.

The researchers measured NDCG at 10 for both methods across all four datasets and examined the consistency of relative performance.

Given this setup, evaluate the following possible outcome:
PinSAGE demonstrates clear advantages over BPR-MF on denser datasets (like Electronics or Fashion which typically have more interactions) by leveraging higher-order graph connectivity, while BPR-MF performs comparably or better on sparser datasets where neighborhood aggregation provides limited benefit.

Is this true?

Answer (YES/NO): NO